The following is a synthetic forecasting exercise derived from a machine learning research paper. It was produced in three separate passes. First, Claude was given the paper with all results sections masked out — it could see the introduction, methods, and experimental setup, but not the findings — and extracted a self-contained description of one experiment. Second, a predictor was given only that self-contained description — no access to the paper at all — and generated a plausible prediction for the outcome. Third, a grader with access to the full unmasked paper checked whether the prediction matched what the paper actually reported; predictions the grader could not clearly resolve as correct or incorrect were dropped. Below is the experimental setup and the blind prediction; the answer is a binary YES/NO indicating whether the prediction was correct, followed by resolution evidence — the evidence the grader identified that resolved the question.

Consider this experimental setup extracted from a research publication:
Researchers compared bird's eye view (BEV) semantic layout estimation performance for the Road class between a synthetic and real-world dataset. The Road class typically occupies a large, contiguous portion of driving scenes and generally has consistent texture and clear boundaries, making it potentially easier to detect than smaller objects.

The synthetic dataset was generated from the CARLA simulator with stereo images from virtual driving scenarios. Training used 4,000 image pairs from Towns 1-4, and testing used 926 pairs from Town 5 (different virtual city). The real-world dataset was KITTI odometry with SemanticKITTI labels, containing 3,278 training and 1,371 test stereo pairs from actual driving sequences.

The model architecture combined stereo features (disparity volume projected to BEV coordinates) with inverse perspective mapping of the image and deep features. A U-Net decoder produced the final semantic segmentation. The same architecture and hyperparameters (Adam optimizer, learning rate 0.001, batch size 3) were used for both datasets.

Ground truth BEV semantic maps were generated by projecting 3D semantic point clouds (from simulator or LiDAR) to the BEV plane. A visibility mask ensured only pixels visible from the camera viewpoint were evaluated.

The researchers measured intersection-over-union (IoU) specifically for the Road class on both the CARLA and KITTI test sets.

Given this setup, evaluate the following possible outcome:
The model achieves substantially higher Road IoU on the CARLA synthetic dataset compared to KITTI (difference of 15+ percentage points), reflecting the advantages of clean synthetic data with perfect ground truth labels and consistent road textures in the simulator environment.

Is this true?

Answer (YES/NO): NO